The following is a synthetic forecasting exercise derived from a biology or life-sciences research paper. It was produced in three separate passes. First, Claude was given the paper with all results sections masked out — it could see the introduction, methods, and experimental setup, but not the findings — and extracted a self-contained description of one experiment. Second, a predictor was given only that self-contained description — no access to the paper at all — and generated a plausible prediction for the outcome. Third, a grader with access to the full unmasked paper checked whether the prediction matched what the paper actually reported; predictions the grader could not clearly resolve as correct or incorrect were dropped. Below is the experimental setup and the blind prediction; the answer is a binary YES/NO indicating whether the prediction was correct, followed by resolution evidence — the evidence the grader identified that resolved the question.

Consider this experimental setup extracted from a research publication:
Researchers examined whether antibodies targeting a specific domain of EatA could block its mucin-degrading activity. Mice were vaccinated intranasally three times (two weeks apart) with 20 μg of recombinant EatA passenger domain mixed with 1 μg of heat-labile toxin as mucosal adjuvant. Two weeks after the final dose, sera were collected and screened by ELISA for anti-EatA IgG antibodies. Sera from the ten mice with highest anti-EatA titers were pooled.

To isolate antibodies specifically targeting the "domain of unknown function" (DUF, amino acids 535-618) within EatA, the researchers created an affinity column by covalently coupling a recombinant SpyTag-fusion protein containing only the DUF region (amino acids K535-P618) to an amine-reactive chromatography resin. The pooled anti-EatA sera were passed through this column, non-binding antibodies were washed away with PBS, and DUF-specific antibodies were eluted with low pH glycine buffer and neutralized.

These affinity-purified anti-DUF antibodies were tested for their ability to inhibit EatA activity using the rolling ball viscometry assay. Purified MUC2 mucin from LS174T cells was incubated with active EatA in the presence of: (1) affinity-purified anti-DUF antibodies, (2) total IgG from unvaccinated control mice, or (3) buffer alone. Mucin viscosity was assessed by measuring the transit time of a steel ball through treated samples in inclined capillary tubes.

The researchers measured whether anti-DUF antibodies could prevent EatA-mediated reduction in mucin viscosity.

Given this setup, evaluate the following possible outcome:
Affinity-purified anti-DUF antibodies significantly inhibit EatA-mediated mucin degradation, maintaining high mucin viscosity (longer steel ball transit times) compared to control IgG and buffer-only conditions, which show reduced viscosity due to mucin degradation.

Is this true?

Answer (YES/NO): YES